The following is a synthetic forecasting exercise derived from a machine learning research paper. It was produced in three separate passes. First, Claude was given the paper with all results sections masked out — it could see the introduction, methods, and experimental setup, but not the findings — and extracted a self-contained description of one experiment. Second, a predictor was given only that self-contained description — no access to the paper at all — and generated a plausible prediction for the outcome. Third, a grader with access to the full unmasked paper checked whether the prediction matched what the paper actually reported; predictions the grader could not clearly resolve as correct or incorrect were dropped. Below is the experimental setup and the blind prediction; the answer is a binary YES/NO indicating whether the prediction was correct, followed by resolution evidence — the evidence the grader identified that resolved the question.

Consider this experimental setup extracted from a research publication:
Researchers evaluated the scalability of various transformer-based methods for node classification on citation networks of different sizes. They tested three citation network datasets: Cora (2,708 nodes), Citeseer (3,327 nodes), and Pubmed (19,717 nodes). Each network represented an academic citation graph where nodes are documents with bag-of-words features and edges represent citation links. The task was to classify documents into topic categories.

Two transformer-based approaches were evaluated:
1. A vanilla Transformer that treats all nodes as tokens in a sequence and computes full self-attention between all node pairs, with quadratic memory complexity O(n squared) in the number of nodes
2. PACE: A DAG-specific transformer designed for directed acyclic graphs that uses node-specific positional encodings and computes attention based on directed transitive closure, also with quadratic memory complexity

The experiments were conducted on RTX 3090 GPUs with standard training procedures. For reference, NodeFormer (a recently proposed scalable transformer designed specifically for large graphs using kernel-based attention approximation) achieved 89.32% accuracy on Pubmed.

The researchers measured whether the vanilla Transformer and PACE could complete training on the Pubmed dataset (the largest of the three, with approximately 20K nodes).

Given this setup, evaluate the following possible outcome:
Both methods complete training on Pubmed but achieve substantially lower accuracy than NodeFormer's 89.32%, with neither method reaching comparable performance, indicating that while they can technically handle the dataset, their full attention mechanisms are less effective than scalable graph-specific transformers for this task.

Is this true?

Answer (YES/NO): NO